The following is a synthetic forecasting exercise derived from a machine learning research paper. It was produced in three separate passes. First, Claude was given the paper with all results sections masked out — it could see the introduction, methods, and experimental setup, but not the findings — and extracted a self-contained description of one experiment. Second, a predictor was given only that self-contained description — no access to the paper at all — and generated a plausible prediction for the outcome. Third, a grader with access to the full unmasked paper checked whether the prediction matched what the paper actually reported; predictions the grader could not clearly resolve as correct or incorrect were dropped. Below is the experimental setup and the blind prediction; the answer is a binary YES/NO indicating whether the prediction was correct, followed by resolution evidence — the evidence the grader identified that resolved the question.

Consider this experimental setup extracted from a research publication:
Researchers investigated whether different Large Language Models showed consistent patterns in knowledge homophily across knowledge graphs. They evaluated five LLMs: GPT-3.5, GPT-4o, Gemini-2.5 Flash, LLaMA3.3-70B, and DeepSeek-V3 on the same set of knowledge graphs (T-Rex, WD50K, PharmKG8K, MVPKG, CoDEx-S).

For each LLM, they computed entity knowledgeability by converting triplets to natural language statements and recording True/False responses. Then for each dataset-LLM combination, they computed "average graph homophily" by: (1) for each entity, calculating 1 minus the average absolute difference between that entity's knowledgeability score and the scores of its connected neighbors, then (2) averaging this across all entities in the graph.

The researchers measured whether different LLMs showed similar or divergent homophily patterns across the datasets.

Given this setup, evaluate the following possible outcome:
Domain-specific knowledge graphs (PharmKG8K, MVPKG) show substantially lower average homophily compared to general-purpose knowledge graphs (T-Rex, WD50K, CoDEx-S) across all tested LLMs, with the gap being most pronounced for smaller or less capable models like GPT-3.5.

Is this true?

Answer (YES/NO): NO